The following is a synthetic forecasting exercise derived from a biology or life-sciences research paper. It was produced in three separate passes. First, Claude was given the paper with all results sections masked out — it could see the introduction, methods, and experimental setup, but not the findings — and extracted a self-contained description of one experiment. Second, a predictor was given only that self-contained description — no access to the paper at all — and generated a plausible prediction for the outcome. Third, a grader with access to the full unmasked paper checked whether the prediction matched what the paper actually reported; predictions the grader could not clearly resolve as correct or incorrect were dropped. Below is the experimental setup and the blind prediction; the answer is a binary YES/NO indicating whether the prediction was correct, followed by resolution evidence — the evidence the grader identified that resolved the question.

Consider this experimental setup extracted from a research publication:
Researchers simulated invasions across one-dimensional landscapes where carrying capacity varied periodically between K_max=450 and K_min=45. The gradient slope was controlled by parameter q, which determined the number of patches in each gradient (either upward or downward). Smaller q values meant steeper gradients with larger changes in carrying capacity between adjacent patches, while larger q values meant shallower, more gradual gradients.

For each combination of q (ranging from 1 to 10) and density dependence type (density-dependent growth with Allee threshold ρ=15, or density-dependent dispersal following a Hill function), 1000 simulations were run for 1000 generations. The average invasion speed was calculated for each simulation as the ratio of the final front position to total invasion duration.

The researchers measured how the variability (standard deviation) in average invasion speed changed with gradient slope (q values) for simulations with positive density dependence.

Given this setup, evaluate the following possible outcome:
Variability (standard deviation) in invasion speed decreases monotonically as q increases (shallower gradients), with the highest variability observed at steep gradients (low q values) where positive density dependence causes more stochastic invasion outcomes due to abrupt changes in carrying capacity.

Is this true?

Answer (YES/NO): NO